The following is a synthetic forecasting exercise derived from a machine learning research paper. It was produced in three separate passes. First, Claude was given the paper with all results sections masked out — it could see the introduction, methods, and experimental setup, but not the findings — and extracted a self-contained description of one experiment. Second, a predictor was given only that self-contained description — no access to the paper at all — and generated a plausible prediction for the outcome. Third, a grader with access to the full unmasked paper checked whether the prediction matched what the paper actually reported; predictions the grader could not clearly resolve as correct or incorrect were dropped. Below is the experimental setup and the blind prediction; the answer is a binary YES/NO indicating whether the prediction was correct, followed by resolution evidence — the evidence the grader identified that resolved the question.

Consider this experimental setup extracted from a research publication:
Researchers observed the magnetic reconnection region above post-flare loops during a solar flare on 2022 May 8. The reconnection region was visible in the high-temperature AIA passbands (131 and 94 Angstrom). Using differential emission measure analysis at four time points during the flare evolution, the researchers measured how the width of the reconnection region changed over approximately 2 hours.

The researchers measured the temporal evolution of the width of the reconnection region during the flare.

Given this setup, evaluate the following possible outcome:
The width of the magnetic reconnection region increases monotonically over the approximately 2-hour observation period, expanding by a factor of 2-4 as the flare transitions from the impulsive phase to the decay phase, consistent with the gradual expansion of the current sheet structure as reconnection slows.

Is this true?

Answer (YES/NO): NO